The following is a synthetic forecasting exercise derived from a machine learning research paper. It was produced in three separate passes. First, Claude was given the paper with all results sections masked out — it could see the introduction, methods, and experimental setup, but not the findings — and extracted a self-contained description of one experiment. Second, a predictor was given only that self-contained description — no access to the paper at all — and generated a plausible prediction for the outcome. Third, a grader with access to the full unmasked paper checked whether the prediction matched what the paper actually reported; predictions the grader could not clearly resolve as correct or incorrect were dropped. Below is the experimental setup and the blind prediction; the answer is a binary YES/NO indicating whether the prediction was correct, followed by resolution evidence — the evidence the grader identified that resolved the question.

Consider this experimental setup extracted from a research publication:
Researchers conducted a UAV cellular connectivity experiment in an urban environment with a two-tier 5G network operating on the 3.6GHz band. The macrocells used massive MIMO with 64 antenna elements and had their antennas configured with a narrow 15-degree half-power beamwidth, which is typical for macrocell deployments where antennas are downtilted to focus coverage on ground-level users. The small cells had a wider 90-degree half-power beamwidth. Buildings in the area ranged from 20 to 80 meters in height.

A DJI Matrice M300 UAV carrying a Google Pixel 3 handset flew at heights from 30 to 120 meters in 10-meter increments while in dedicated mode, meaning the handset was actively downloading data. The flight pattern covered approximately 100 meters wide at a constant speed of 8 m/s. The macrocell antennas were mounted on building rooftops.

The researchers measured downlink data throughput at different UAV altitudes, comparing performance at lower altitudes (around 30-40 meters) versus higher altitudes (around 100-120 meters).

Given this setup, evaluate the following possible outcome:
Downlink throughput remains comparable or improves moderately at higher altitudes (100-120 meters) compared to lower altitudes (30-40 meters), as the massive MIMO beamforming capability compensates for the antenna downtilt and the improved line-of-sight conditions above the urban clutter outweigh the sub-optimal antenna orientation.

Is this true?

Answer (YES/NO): NO